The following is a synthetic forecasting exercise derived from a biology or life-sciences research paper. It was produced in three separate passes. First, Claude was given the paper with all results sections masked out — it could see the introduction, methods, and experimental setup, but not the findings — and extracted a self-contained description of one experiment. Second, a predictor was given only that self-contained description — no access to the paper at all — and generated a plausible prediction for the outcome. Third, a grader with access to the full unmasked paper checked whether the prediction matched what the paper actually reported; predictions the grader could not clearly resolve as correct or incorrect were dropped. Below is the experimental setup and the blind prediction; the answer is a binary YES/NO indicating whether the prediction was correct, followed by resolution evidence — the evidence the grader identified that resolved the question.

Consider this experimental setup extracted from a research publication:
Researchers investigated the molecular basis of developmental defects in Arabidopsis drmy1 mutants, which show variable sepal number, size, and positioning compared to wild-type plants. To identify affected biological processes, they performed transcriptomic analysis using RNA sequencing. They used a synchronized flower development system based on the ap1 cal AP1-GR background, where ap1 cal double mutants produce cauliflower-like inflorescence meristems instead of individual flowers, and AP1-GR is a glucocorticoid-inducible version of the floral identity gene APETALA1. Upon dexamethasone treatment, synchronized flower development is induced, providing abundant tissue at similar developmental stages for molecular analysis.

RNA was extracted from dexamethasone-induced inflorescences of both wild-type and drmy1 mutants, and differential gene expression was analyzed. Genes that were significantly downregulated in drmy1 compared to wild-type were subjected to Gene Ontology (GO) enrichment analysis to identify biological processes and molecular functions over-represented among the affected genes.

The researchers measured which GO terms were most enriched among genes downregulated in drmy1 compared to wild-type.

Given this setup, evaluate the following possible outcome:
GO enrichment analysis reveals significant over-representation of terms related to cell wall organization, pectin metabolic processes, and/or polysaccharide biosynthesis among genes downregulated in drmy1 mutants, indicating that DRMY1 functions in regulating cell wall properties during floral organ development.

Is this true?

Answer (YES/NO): NO